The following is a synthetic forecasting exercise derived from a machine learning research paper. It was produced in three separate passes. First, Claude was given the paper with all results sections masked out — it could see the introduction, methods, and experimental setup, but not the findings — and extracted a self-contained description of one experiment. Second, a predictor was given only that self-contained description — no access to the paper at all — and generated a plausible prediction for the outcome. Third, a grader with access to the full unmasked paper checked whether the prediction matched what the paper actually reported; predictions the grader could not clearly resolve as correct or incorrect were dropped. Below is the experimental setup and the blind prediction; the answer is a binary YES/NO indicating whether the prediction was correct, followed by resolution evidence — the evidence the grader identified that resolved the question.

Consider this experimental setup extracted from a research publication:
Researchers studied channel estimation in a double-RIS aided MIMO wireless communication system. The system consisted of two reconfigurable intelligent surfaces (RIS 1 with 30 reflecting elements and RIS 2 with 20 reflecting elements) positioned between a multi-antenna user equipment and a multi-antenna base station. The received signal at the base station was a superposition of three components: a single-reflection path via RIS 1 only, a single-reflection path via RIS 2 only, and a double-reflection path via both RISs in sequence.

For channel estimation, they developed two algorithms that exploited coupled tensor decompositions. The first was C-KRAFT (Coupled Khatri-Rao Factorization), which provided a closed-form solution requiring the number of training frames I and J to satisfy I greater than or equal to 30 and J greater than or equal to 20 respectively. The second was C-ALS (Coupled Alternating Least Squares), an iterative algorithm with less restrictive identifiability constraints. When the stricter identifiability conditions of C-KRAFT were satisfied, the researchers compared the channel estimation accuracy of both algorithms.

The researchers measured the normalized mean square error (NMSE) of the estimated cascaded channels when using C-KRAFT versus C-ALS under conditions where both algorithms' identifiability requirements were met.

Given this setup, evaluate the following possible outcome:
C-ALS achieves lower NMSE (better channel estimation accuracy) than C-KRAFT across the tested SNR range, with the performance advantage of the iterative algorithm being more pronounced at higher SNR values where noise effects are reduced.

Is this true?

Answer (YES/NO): NO